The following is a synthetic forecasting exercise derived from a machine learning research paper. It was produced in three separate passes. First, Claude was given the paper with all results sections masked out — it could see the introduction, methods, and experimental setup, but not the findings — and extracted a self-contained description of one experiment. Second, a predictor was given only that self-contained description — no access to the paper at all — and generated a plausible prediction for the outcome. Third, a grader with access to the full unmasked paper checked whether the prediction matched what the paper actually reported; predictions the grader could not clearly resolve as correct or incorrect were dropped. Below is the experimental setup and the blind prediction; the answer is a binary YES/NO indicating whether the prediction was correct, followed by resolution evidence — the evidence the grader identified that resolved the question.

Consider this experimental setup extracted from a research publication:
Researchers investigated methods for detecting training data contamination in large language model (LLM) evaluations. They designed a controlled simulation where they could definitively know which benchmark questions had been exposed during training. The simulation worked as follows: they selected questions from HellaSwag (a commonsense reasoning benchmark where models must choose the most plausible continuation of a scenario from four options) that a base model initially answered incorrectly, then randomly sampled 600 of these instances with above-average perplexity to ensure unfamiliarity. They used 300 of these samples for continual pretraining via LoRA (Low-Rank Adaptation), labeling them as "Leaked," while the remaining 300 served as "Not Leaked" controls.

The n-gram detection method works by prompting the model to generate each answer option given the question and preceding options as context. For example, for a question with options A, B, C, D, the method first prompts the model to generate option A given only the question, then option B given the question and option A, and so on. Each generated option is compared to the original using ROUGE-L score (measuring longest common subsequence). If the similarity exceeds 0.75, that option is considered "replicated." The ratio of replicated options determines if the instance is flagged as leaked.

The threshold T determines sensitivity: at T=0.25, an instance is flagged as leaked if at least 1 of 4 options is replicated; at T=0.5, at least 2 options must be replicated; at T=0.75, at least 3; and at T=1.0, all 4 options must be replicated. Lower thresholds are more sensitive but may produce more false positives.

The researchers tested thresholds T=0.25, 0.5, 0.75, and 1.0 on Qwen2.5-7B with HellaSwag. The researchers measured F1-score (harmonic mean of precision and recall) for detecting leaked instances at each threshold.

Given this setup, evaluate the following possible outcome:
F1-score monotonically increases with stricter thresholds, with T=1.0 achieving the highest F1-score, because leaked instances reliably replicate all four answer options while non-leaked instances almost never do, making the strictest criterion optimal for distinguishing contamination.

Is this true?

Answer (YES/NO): NO